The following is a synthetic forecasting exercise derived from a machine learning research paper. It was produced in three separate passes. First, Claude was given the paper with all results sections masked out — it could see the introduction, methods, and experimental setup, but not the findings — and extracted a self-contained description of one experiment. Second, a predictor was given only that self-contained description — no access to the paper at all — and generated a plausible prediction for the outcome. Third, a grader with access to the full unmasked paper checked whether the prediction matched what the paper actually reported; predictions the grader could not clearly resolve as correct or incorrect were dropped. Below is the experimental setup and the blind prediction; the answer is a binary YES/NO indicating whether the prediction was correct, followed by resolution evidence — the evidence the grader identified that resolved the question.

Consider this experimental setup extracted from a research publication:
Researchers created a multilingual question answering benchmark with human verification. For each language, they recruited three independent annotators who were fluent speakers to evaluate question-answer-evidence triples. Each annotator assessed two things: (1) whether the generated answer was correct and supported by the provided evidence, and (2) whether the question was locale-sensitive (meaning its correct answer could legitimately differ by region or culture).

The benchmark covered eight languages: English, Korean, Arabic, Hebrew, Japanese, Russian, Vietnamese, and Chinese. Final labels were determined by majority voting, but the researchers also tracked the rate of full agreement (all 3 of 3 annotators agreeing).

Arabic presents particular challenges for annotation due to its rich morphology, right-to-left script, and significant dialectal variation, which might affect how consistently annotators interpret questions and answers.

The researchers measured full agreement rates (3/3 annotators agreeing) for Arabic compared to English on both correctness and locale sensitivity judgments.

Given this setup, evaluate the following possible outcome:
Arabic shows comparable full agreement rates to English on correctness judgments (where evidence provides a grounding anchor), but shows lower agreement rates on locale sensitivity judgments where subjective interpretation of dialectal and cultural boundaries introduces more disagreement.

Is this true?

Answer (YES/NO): NO